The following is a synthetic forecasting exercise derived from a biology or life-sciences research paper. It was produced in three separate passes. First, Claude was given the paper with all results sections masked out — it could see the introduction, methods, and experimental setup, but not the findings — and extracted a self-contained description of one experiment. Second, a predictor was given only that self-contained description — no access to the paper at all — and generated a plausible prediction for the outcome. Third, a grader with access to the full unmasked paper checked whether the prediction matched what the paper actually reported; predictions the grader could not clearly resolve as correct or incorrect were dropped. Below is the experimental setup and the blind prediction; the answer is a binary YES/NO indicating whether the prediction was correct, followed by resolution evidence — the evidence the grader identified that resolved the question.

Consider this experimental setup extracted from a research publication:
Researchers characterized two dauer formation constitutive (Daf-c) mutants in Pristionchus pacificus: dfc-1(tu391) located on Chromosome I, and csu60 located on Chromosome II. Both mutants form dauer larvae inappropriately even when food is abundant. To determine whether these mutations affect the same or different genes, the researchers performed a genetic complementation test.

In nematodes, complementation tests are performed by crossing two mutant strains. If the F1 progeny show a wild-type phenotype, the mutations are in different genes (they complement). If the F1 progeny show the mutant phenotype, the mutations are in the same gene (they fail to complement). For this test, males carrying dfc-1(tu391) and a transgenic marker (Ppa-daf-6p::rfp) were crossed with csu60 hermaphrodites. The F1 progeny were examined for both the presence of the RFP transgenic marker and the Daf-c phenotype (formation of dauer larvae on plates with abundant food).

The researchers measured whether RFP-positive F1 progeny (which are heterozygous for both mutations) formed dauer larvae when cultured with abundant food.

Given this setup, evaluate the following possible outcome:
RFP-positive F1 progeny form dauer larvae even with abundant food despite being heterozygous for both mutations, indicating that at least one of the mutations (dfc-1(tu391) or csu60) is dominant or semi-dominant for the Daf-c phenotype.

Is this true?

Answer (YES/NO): NO